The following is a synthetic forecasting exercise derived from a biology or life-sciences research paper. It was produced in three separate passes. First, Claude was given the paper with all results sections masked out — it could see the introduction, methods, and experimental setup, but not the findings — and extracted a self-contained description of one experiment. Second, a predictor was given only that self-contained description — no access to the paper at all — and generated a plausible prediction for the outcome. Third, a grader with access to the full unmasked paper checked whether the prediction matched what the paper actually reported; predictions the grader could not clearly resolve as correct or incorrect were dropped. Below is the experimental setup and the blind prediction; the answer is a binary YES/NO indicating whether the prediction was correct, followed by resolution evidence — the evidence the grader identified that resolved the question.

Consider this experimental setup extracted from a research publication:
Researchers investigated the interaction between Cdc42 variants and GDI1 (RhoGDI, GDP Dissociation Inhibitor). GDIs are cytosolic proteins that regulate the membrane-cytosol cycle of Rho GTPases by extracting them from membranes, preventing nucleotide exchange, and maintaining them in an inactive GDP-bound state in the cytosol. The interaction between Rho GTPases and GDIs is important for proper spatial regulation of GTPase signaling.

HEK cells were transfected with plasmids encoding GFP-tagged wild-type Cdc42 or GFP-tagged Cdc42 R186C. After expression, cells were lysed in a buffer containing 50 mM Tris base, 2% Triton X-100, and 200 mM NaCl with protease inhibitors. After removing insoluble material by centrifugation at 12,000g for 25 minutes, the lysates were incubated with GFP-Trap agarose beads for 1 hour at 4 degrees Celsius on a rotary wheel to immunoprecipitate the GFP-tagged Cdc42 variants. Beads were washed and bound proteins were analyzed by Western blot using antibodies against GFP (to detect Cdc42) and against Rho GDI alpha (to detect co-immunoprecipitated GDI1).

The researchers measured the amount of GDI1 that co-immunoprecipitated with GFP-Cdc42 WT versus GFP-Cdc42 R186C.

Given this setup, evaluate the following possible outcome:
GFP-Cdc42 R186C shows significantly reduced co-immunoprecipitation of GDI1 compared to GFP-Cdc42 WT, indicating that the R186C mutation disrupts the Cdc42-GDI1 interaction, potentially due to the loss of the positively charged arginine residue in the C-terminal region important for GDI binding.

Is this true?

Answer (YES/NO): YES